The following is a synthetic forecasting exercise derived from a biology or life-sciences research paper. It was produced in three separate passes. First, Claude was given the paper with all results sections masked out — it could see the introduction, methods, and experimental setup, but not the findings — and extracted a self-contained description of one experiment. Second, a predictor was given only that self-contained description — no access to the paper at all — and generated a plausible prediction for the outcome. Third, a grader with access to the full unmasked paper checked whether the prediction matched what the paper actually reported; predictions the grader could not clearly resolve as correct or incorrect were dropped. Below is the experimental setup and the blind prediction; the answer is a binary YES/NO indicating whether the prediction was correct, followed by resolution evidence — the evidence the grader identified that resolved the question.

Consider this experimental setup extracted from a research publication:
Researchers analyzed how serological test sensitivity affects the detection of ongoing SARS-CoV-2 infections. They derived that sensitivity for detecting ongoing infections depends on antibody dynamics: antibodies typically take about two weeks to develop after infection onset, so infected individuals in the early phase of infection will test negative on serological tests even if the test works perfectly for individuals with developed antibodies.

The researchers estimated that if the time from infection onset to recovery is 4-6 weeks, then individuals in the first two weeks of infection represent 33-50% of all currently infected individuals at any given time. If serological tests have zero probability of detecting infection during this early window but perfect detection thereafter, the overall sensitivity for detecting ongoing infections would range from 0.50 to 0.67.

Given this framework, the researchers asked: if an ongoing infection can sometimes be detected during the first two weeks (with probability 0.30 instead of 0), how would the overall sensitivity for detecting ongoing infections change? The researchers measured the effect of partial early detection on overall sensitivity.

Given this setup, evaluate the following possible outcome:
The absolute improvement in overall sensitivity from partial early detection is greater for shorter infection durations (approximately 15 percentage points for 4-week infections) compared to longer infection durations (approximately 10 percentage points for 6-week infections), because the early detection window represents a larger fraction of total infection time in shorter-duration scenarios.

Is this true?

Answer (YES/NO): YES